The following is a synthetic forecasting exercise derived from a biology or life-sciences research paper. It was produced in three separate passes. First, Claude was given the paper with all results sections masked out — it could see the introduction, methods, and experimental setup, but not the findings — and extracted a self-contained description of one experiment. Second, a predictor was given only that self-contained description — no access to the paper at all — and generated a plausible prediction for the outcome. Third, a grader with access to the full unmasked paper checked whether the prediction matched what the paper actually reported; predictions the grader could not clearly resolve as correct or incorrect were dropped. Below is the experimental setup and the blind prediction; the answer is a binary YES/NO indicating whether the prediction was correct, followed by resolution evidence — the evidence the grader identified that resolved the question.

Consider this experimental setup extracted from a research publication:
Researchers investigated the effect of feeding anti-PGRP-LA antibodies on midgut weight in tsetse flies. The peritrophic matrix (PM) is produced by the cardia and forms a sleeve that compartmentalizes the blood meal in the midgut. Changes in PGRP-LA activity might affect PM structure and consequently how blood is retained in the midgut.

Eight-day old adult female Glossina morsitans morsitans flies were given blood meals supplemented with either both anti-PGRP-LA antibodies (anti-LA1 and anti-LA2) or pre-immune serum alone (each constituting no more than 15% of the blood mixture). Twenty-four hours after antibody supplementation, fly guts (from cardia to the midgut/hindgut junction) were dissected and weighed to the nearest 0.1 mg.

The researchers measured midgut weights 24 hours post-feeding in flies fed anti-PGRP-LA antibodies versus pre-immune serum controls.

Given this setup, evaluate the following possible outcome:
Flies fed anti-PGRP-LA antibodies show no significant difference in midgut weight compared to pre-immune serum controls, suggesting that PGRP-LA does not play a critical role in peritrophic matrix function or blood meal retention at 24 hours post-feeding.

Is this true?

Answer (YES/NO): NO